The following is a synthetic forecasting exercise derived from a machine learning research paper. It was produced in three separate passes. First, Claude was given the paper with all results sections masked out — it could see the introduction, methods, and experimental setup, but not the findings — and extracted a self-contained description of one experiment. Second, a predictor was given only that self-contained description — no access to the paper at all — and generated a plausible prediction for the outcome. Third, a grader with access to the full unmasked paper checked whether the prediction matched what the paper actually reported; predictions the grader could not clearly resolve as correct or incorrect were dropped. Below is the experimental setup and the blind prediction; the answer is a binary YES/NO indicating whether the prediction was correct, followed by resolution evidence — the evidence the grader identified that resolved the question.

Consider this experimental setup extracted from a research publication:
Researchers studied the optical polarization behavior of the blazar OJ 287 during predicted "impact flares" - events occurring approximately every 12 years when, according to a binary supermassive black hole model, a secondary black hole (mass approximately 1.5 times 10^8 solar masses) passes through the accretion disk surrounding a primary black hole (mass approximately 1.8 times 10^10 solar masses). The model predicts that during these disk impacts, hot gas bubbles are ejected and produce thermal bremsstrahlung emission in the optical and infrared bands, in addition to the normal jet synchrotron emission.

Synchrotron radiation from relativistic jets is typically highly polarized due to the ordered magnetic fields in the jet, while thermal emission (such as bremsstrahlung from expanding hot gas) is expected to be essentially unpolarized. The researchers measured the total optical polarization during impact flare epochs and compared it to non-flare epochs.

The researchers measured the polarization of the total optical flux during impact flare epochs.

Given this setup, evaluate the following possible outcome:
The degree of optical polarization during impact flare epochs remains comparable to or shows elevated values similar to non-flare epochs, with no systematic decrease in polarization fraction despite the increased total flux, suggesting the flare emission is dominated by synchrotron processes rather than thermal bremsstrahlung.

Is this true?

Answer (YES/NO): NO